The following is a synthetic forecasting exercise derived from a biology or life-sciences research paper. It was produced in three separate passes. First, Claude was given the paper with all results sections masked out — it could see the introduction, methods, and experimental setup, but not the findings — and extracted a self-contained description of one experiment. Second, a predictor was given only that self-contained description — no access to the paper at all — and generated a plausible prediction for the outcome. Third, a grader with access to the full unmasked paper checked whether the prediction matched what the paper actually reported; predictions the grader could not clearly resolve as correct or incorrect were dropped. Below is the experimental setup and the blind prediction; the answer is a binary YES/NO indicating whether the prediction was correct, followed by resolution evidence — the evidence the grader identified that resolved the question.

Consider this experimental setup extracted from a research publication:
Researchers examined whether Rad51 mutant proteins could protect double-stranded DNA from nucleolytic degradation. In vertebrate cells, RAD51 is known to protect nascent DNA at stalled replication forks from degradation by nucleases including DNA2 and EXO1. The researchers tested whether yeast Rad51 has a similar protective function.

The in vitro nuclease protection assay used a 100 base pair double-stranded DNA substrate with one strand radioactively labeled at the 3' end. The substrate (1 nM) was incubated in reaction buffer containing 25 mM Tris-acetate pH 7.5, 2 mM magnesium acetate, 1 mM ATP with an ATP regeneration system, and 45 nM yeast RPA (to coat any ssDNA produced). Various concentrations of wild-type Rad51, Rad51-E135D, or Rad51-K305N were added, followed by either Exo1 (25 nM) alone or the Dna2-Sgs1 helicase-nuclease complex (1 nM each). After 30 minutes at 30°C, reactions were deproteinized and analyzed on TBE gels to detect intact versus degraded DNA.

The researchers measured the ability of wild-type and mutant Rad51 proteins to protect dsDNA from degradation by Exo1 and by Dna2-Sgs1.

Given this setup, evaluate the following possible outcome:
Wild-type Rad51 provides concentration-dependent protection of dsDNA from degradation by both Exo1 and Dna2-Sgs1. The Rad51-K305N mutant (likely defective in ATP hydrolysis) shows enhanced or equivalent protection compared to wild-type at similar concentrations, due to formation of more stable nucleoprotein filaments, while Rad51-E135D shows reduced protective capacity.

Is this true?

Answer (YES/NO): NO